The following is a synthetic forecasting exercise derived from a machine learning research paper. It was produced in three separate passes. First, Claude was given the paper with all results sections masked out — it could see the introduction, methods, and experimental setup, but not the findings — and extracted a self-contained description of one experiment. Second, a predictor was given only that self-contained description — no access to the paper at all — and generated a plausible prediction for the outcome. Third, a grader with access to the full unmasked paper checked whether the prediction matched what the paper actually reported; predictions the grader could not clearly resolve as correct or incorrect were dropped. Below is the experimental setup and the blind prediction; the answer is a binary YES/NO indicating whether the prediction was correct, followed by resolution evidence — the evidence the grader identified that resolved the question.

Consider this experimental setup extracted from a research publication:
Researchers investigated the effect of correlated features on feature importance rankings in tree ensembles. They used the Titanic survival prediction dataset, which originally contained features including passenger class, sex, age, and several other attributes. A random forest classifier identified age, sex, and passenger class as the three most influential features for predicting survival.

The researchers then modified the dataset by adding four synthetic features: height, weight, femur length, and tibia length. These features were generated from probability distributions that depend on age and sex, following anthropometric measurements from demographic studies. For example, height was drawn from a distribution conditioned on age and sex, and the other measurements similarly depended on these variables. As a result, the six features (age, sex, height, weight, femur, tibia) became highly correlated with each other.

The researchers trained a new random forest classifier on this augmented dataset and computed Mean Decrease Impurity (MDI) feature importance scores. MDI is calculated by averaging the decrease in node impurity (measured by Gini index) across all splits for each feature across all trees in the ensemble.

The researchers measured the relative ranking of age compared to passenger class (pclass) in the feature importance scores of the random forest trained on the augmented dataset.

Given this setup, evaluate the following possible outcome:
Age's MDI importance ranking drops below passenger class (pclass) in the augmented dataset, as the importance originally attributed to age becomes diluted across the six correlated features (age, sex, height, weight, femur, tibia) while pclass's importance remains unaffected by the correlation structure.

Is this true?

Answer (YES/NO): YES